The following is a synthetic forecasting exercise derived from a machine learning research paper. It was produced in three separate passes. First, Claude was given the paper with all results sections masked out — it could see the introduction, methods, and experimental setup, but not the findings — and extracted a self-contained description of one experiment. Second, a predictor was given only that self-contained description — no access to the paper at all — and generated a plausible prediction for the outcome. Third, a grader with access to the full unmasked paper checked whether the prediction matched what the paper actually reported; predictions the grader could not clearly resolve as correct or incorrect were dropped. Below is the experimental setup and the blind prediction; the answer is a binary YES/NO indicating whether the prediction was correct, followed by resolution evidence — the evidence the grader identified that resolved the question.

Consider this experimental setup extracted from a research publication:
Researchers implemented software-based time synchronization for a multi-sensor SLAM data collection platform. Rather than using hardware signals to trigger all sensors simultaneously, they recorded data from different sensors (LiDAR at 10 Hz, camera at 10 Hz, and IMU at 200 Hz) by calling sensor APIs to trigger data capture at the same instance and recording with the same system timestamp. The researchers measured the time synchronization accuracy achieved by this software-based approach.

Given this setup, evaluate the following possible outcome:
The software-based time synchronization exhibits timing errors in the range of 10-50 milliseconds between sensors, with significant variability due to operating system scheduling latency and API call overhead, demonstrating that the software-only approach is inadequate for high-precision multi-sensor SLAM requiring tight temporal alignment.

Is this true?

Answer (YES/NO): NO